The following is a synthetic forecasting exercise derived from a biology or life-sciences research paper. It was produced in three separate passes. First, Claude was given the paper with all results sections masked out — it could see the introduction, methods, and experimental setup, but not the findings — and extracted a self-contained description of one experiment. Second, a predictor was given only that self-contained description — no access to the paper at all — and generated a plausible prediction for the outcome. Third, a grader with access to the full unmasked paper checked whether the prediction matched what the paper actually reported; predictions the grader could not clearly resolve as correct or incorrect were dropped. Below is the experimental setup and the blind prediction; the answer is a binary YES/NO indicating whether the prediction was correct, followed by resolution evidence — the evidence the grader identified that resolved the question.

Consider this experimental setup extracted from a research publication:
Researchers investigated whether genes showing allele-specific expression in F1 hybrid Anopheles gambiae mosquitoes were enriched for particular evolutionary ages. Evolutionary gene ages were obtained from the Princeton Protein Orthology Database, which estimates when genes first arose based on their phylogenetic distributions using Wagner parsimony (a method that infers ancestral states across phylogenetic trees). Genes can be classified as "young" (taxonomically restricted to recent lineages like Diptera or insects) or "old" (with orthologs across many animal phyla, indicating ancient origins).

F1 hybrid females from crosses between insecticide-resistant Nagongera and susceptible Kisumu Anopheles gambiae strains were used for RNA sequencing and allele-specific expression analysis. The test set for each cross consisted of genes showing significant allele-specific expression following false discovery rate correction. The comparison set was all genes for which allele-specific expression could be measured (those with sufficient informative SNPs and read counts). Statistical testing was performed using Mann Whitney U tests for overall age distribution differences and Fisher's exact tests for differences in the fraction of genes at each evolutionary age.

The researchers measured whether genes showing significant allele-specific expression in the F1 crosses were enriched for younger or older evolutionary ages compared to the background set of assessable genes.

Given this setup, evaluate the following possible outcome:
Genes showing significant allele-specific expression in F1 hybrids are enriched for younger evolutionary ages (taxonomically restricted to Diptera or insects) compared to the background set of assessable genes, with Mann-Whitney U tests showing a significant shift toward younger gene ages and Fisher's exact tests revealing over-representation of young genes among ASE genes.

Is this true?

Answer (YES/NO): YES